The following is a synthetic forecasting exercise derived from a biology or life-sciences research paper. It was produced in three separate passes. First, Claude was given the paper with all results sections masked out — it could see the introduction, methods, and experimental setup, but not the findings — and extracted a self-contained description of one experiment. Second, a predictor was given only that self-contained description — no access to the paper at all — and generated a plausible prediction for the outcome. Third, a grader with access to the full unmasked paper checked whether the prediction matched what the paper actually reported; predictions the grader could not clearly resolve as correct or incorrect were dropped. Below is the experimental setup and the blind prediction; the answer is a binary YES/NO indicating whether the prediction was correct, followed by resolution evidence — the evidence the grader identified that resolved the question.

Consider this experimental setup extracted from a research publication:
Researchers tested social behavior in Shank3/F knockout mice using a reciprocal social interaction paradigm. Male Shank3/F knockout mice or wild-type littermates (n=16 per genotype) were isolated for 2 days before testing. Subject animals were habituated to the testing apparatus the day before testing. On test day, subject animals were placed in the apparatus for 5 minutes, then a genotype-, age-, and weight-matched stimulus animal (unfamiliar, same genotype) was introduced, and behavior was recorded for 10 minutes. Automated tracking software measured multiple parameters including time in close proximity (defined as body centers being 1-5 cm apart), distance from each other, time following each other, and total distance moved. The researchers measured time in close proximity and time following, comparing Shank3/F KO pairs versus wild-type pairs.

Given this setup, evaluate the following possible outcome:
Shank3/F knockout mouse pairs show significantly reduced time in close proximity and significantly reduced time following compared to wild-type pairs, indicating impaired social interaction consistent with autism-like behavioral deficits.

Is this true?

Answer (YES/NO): NO